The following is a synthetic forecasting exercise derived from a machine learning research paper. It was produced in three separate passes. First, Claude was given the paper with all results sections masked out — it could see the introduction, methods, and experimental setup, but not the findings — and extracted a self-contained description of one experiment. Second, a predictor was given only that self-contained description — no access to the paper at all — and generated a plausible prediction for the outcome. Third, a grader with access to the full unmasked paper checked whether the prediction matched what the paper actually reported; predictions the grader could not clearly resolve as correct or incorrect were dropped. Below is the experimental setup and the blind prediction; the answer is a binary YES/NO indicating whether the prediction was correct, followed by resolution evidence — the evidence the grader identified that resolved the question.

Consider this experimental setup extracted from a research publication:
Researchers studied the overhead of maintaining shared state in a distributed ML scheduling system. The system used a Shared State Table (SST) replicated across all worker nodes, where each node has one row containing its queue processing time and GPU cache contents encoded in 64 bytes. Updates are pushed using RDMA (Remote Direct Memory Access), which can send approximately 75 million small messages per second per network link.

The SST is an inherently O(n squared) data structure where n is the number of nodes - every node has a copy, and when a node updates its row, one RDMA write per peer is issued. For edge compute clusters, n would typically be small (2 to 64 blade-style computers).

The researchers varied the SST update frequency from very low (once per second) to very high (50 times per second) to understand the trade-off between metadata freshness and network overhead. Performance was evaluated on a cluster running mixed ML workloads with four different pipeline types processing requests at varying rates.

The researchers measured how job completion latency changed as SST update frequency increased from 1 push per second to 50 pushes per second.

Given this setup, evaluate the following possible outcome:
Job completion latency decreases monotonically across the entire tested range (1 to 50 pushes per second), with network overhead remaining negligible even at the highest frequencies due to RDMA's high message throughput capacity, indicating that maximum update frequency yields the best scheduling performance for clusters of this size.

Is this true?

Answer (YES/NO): NO